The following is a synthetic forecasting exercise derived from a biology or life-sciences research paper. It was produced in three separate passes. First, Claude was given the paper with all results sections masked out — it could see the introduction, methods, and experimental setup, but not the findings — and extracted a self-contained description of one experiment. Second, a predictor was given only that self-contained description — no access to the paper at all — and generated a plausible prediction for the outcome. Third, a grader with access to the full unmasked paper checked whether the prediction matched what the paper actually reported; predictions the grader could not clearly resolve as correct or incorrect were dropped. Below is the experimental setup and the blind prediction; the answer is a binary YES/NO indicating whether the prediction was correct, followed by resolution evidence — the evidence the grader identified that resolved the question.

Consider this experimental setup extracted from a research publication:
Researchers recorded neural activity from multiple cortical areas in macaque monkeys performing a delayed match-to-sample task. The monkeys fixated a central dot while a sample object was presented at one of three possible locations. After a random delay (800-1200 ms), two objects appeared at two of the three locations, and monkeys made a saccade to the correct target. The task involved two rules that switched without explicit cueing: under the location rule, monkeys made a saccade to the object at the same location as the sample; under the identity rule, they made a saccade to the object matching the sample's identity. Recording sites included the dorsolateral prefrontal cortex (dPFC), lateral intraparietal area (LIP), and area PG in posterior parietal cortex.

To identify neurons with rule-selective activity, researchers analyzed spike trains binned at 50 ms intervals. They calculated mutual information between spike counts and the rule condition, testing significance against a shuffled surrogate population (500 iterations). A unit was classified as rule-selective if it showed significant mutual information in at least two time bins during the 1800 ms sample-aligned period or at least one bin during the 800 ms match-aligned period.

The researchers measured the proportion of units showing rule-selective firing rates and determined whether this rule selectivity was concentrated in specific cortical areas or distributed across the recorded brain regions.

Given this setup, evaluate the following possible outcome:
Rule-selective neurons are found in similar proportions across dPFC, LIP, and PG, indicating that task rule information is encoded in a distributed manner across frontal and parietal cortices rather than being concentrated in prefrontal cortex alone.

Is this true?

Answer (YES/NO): YES